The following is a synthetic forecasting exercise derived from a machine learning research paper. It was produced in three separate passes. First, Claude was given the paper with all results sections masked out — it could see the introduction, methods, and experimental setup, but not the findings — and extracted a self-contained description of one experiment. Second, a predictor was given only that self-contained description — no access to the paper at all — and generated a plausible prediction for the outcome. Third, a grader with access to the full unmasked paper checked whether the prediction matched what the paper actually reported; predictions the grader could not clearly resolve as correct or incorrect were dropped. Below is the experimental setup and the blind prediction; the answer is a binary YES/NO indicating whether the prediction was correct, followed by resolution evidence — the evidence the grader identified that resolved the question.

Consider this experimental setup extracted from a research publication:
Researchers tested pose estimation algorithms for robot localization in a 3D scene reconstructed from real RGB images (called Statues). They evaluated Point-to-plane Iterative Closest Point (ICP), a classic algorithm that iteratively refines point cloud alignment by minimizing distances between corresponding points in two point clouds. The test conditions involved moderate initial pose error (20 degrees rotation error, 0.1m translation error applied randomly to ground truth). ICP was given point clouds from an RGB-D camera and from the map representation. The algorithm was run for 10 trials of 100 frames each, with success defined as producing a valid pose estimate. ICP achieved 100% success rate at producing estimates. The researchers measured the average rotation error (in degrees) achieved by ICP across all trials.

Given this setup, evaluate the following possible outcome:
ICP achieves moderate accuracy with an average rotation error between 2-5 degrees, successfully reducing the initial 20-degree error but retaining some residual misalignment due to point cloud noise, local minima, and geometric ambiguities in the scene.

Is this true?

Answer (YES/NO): NO